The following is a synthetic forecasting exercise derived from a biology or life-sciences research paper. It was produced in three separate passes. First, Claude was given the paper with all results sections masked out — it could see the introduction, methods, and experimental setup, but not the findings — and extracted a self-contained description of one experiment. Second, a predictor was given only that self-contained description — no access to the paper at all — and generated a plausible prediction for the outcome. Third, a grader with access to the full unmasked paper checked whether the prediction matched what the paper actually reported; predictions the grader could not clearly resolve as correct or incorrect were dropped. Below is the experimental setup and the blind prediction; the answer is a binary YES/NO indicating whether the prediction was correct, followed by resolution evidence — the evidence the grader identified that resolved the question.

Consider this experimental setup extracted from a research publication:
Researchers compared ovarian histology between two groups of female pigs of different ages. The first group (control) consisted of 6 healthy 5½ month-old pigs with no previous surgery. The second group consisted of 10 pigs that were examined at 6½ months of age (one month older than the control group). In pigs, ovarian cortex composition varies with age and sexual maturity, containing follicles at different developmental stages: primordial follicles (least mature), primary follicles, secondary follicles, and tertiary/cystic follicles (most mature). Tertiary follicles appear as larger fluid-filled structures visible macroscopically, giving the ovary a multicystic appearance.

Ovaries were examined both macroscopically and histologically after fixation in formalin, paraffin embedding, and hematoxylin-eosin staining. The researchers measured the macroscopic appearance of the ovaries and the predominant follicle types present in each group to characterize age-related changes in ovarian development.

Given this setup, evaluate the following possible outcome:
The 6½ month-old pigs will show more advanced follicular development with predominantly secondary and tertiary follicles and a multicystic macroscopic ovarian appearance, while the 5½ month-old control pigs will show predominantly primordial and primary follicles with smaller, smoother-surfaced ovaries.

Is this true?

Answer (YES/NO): NO